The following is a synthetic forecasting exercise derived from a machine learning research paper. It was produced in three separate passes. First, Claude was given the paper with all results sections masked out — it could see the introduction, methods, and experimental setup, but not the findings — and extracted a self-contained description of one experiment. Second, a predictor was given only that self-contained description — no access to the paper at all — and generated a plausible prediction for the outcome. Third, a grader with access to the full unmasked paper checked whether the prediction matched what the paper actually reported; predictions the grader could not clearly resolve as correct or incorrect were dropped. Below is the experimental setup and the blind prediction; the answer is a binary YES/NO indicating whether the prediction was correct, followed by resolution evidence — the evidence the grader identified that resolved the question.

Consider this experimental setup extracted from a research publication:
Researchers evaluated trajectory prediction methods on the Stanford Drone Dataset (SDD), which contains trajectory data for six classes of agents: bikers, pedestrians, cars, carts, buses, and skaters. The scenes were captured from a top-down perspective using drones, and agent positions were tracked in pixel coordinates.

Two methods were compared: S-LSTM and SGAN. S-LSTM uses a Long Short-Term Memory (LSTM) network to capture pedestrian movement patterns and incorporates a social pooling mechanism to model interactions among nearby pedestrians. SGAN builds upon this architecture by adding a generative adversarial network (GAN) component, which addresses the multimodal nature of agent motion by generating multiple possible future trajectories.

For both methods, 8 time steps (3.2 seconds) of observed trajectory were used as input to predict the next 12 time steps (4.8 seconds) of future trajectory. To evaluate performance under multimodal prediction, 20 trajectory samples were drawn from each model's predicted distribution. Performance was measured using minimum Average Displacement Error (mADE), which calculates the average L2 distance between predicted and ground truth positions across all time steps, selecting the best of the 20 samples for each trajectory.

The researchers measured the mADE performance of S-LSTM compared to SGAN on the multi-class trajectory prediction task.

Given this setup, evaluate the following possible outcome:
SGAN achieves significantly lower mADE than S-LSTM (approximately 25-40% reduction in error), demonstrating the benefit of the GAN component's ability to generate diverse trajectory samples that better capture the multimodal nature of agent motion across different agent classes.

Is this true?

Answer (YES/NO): NO